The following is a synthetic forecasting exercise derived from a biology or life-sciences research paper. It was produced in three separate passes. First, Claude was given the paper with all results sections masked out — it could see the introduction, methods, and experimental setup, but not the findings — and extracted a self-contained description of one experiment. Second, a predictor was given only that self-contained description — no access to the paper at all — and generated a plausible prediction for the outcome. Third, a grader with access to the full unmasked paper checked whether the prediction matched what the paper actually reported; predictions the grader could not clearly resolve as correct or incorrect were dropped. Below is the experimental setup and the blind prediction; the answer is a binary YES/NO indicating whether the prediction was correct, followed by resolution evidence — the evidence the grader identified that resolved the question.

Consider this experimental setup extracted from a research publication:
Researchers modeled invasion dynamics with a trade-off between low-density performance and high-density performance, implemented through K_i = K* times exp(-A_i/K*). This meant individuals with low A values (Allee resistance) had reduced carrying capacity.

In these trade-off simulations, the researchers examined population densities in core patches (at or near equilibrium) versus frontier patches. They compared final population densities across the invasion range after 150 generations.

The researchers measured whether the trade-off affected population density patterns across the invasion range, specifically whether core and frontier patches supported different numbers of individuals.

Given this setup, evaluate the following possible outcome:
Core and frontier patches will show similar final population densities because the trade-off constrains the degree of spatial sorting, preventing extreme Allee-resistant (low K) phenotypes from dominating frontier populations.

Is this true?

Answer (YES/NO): NO